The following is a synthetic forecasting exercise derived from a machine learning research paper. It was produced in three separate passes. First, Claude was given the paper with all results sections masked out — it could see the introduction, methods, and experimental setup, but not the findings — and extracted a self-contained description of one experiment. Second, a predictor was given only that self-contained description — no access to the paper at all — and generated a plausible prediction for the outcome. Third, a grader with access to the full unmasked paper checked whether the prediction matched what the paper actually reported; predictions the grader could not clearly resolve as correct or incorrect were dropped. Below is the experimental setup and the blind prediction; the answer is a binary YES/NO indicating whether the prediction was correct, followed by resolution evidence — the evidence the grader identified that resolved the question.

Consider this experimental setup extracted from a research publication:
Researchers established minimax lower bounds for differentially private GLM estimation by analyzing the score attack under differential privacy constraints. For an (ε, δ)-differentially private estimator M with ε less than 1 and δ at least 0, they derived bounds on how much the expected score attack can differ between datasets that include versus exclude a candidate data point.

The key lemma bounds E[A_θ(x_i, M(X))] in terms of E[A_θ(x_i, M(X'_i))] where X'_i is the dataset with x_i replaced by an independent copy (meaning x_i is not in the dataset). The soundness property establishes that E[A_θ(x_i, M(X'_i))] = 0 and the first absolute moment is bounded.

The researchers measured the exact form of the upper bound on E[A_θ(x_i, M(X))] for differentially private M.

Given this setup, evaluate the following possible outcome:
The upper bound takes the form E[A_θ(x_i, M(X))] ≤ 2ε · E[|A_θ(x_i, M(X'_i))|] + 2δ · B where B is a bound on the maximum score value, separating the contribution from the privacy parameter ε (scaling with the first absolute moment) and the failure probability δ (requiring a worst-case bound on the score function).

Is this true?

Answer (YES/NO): NO